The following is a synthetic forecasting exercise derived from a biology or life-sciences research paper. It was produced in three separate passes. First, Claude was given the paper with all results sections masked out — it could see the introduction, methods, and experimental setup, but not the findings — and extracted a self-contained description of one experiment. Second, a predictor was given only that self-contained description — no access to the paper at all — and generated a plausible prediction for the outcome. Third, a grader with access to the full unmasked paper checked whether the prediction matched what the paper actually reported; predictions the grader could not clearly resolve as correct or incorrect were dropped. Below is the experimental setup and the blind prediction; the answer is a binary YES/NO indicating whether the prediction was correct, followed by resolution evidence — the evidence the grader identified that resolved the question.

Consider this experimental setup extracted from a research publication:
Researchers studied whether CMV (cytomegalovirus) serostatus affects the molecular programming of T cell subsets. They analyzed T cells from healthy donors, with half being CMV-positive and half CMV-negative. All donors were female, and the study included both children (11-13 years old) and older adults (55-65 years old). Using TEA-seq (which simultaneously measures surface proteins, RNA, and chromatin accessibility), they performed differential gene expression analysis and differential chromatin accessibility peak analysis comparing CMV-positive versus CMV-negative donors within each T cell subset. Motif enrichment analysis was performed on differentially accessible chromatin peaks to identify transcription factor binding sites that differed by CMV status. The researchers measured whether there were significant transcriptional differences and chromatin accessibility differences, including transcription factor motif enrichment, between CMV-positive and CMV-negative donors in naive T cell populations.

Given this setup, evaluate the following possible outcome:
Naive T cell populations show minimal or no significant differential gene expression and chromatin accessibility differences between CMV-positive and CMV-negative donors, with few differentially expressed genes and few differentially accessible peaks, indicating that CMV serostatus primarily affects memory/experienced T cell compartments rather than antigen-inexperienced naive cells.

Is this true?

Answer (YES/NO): YES